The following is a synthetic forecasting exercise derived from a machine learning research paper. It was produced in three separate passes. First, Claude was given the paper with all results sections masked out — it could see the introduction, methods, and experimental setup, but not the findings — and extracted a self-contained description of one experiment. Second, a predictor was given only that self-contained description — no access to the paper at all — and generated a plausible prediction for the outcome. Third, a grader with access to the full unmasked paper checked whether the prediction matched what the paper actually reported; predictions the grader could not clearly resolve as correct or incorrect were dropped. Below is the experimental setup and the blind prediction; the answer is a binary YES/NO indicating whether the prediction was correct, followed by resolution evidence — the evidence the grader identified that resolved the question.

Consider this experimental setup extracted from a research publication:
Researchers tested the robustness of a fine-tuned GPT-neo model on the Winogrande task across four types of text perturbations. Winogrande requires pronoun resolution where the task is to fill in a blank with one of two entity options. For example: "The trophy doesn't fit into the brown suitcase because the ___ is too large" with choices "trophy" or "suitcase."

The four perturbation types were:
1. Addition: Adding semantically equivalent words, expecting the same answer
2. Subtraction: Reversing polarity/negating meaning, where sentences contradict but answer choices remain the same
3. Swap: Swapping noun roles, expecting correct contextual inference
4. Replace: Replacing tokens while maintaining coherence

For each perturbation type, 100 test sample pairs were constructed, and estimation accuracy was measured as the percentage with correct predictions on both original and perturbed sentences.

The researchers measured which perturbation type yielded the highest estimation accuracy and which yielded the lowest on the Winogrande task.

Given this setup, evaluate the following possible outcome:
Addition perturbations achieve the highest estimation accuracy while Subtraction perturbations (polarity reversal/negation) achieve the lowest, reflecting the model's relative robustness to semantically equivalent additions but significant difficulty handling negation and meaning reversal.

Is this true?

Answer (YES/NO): NO